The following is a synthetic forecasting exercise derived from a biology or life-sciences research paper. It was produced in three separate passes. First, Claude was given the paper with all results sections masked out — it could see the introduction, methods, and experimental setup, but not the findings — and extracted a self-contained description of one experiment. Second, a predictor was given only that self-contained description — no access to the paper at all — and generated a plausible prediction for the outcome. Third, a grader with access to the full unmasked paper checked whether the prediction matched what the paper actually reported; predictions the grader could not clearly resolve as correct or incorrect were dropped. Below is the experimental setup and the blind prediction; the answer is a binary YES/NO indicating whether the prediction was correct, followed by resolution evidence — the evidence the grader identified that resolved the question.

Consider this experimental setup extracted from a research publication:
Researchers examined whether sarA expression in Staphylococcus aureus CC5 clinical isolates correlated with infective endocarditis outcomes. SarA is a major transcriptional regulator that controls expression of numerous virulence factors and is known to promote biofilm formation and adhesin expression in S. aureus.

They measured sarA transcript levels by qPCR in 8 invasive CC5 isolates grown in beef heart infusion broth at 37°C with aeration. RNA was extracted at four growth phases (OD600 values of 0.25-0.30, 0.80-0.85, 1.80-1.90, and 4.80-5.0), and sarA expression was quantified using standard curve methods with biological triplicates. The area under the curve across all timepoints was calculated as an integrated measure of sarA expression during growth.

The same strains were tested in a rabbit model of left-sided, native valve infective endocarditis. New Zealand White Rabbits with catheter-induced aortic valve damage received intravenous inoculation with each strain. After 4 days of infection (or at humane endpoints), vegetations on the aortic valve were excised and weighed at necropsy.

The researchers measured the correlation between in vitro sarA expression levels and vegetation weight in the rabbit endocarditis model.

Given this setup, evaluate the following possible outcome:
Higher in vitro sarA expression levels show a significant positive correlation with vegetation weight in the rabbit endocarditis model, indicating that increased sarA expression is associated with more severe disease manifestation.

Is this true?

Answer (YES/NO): NO